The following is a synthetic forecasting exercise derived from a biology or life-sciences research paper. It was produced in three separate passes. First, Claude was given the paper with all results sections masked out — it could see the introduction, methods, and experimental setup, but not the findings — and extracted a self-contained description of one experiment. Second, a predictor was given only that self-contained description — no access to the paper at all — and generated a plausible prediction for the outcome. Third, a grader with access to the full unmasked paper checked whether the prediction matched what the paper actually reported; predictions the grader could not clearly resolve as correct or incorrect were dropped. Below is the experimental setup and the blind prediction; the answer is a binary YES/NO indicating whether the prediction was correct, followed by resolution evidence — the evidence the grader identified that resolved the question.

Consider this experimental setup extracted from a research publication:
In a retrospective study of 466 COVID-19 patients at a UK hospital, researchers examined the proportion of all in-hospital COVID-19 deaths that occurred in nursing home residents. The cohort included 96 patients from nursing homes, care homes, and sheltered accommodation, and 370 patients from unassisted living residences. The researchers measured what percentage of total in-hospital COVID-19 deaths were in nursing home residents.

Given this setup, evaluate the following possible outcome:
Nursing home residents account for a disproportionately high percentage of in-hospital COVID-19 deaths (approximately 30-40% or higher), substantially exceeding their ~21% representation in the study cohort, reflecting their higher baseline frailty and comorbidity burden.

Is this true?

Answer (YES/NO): NO